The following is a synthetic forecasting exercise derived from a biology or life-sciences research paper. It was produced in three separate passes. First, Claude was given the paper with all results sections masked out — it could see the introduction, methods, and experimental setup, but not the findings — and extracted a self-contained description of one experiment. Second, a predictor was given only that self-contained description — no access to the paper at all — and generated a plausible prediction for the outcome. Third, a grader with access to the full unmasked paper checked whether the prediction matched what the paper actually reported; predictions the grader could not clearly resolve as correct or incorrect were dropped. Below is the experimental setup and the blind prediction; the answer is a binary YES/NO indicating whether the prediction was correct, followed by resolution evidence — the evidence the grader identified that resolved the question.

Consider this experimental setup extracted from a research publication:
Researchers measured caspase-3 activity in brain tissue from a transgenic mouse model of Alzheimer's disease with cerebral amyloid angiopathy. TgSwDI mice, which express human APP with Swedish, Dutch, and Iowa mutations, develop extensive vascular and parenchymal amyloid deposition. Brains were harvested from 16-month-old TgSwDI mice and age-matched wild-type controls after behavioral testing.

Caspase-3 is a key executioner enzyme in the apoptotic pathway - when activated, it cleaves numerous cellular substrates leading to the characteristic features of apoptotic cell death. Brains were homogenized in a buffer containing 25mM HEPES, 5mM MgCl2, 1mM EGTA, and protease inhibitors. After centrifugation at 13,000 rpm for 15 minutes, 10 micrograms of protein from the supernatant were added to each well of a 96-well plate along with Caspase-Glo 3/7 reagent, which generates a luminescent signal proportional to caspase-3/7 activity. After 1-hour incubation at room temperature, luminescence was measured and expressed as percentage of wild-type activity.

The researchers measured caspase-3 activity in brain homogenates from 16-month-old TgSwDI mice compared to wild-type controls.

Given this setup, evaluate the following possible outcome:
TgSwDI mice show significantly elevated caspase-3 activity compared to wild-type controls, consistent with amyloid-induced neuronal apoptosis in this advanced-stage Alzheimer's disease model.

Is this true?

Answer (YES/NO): YES